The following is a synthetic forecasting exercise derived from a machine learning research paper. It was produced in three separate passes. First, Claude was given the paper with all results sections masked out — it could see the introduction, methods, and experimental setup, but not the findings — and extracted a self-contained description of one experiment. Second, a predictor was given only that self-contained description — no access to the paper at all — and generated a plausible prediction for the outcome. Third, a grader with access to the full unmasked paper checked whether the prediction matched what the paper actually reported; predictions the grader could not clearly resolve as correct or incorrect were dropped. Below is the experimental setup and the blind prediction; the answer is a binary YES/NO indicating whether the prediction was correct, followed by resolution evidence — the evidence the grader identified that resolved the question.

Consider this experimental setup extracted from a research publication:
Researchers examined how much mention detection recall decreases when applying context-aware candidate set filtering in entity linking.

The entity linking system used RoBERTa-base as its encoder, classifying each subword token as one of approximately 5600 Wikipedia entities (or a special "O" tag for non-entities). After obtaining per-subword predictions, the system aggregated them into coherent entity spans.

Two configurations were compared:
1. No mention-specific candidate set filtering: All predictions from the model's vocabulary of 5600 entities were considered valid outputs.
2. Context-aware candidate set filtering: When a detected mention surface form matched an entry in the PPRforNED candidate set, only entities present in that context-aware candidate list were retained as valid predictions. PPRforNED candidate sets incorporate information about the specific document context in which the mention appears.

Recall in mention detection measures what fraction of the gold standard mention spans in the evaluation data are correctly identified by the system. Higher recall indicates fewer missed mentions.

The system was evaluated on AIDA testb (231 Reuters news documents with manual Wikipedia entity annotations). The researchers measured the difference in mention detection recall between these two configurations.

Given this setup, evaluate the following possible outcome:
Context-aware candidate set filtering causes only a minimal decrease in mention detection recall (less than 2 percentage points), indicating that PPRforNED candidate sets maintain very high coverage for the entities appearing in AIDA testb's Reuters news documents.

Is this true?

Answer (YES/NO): NO